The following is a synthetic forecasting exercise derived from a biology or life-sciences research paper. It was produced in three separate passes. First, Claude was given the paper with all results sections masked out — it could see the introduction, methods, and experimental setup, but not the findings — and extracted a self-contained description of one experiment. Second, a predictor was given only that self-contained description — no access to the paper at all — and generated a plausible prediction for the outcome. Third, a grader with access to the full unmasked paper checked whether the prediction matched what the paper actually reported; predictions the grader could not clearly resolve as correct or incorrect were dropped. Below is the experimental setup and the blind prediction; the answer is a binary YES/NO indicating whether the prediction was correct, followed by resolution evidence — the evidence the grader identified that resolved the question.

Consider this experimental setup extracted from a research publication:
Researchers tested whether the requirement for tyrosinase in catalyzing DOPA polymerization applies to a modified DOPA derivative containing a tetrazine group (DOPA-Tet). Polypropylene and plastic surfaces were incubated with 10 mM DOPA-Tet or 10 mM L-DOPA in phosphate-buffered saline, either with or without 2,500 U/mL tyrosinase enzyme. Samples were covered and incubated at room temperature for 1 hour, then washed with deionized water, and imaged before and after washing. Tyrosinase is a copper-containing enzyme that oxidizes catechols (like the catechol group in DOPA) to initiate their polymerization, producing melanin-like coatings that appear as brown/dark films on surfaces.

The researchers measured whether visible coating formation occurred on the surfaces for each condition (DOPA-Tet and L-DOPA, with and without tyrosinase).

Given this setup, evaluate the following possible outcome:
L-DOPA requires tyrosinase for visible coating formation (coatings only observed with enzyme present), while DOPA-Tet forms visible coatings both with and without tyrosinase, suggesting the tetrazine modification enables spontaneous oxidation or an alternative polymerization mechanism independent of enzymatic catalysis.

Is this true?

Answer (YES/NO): YES